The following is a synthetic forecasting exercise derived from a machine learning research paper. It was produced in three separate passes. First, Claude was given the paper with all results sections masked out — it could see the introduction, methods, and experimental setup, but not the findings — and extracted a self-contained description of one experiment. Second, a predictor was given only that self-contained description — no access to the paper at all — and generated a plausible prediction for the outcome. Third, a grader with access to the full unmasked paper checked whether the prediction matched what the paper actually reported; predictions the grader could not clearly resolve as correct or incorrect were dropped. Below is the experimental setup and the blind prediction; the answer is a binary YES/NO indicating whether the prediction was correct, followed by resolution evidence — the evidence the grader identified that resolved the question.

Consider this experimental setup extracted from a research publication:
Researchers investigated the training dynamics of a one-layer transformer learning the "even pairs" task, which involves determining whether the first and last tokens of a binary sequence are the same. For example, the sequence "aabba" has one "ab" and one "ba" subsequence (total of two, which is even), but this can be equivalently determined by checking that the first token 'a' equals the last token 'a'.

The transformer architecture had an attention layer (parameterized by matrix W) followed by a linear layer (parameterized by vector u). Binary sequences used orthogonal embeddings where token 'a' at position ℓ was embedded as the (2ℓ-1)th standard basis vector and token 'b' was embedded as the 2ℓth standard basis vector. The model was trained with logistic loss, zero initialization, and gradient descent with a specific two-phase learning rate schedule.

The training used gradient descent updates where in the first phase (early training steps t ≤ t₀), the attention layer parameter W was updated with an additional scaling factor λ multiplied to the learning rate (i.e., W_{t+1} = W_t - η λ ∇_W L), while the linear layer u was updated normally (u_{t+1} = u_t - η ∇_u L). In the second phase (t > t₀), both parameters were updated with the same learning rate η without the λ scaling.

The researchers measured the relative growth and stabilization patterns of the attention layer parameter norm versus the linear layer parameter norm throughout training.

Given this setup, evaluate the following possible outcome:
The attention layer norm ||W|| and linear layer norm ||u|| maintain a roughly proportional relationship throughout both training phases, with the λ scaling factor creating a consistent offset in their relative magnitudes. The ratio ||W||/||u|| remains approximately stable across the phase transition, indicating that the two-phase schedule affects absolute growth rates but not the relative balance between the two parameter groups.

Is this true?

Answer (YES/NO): NO